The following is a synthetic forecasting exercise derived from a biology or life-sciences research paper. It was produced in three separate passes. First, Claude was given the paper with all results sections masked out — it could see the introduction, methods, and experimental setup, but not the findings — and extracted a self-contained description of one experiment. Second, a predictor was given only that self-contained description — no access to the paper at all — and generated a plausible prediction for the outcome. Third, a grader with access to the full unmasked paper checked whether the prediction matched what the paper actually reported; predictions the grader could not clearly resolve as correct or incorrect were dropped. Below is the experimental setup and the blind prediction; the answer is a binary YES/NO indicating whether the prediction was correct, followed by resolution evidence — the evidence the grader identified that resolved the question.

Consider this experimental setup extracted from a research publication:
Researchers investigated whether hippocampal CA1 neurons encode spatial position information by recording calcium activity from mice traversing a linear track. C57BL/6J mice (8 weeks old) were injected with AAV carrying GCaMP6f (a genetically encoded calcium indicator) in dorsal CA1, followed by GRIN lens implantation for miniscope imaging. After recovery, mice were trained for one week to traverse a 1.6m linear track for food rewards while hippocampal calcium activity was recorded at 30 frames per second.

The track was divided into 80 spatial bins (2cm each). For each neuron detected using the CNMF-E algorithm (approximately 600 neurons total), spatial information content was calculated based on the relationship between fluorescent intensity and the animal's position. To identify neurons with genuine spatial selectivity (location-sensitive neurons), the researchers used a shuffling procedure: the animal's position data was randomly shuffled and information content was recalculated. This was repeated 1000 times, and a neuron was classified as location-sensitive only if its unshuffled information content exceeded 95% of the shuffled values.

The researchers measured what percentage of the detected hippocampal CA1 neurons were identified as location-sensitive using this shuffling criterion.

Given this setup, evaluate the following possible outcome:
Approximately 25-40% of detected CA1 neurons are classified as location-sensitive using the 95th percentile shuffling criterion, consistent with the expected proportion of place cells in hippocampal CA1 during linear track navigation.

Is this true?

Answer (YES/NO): NO